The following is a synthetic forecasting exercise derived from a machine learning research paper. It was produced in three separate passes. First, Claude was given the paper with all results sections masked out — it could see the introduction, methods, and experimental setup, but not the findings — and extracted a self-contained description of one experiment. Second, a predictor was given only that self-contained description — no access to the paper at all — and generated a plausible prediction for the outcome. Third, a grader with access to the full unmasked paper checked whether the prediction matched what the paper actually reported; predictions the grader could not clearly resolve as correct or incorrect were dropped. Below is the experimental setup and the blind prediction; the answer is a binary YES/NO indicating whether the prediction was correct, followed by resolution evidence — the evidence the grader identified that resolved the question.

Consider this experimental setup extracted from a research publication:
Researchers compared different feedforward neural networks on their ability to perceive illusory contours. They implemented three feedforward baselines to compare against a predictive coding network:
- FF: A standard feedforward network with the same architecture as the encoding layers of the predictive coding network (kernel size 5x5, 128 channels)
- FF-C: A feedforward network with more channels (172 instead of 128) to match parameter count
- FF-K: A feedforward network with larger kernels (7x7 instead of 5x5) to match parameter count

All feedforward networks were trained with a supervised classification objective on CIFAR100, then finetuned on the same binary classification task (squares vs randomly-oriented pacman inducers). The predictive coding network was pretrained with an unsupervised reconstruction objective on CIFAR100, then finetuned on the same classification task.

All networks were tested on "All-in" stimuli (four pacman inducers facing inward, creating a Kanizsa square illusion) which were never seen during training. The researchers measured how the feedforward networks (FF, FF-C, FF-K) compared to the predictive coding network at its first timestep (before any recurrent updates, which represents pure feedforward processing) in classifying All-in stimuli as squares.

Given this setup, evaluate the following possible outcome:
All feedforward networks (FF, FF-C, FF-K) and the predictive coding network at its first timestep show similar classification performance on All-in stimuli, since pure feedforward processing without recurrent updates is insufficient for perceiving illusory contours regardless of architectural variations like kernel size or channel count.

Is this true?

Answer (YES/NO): YES